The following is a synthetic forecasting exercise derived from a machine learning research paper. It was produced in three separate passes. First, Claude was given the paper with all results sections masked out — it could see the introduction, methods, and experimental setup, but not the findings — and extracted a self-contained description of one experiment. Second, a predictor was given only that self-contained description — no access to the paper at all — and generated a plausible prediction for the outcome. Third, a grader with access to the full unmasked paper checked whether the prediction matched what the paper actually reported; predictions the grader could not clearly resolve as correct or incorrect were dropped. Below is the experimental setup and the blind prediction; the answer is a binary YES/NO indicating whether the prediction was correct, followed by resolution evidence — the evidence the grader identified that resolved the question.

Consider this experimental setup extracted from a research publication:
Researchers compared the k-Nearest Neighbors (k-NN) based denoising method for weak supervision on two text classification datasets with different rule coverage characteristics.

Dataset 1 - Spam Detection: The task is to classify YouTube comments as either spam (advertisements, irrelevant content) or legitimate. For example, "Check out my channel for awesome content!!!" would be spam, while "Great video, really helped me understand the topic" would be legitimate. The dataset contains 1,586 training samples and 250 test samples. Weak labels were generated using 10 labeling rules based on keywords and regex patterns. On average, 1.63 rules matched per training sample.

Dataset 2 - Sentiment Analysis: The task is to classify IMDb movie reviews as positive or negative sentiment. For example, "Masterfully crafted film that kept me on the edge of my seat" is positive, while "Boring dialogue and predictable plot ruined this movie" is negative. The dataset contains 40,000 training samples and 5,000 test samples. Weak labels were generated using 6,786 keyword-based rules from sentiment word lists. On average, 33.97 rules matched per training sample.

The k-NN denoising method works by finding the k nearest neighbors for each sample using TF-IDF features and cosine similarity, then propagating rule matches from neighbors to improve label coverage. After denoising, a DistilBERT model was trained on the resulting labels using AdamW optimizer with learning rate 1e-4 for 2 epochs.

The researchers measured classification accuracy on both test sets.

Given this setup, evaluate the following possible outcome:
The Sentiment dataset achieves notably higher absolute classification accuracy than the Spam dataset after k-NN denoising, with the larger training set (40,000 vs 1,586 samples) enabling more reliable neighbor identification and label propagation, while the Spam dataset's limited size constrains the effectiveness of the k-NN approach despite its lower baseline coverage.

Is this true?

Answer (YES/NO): NO